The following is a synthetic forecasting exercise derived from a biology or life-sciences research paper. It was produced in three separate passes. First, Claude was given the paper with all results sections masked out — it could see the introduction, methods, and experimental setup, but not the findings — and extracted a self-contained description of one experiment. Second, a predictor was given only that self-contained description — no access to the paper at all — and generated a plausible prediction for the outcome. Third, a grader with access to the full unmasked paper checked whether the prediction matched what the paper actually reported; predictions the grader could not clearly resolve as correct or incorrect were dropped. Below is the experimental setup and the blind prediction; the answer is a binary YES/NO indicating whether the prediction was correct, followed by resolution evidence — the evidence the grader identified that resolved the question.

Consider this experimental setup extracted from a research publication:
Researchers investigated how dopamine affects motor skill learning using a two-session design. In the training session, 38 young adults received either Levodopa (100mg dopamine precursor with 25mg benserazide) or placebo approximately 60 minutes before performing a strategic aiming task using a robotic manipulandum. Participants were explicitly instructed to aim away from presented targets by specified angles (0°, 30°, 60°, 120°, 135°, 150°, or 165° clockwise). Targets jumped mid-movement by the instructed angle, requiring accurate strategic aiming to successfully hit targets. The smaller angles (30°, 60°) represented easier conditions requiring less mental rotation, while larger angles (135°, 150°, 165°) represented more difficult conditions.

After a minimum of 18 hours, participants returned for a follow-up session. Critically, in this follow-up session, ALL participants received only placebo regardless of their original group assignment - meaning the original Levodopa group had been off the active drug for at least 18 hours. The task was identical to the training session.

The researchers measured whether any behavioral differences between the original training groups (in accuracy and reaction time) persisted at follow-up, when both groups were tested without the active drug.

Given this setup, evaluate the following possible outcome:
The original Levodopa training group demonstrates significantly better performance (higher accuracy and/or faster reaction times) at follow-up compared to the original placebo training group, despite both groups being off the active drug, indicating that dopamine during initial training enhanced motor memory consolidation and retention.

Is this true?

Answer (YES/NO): NO